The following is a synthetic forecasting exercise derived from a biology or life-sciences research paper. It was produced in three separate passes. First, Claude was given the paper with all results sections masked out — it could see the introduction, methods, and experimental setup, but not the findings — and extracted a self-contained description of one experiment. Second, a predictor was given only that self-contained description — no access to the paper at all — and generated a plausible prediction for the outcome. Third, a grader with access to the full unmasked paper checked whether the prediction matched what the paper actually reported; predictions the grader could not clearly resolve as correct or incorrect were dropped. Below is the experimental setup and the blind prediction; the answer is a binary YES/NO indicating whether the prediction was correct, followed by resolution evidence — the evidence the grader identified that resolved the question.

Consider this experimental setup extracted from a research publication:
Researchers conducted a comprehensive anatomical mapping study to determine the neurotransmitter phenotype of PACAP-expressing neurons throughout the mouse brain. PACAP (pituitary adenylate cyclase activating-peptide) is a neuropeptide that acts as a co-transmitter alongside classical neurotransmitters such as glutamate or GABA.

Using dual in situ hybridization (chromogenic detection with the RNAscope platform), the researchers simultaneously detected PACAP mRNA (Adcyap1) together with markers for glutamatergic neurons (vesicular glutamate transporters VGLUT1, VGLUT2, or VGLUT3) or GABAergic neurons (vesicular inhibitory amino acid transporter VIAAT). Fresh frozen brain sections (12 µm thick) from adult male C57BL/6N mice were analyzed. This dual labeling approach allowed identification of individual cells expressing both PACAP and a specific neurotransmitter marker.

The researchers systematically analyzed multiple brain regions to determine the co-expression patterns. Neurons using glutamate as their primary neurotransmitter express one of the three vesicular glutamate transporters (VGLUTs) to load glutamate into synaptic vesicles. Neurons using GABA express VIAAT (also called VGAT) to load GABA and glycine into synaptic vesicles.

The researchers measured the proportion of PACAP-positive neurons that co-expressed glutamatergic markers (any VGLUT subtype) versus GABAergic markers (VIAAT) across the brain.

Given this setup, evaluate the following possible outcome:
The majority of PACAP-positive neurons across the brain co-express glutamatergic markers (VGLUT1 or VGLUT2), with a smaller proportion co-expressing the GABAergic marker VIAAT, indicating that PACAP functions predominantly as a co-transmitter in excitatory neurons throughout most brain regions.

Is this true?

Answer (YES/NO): YES